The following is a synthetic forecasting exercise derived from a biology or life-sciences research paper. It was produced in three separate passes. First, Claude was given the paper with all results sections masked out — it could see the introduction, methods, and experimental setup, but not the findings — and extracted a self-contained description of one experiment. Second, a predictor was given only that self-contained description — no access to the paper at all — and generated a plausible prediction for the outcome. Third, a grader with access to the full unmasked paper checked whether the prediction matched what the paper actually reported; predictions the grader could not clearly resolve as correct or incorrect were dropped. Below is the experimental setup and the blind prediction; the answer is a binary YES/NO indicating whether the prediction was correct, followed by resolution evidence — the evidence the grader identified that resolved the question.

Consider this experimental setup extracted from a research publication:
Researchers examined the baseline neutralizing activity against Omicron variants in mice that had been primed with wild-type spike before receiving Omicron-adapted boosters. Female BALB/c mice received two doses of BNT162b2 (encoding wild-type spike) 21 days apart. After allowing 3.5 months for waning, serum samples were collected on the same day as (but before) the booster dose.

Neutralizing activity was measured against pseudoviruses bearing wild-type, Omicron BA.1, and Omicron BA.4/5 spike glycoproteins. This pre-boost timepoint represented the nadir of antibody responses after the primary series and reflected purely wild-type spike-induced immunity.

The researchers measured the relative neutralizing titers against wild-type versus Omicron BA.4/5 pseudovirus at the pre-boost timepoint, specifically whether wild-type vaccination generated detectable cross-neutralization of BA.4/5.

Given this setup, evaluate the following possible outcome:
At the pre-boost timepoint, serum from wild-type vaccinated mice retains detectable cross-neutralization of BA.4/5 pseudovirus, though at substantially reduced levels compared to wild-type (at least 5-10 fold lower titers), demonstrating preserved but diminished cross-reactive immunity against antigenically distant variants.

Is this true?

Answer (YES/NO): YES